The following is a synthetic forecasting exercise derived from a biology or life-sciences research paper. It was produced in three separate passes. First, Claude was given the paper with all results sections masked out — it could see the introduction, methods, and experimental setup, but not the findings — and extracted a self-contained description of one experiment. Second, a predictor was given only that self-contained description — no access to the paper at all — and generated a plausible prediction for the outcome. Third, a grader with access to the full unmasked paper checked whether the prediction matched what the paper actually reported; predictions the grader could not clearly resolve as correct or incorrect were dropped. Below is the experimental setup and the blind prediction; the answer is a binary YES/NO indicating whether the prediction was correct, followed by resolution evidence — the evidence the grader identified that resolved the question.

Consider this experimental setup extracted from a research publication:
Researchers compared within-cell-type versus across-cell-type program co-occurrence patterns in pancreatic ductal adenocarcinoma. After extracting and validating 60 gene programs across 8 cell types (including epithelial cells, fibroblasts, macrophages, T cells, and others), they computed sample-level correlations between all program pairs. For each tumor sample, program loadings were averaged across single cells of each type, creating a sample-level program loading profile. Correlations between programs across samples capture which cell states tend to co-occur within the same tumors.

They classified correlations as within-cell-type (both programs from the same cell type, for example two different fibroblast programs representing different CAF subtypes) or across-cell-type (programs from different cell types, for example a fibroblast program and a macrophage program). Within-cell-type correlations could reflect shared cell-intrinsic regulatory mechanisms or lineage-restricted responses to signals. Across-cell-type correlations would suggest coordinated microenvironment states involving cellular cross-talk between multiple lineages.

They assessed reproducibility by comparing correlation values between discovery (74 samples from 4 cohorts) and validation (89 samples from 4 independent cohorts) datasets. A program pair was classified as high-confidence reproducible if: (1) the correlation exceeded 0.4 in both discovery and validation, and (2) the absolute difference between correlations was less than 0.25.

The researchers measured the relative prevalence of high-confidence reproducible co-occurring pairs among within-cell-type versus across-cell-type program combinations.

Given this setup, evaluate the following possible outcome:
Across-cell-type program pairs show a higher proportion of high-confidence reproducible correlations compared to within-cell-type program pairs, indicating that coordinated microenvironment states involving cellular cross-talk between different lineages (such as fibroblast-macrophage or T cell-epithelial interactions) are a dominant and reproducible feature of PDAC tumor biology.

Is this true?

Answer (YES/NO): NO